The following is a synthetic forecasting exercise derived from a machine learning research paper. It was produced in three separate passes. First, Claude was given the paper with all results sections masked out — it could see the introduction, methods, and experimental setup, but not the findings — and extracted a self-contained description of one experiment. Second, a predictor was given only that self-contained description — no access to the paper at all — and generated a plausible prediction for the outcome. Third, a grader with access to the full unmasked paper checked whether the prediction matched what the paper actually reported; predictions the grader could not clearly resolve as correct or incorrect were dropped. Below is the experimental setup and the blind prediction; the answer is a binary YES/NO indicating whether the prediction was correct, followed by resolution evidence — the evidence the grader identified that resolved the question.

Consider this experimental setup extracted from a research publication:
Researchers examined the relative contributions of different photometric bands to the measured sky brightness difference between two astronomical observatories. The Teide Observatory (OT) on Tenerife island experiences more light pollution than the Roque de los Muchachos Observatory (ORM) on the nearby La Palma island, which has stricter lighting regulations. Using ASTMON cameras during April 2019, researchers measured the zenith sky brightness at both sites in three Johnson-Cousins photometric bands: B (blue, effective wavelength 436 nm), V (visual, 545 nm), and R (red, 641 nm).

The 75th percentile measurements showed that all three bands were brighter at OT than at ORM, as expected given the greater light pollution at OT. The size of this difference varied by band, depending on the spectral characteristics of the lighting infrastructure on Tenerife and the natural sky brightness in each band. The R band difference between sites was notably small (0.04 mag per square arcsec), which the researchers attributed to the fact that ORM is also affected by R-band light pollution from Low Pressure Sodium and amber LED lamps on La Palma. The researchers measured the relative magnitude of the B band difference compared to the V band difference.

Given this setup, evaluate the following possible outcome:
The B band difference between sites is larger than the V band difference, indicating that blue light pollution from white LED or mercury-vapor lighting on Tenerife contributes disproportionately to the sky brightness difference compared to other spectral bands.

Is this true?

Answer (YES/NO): NO